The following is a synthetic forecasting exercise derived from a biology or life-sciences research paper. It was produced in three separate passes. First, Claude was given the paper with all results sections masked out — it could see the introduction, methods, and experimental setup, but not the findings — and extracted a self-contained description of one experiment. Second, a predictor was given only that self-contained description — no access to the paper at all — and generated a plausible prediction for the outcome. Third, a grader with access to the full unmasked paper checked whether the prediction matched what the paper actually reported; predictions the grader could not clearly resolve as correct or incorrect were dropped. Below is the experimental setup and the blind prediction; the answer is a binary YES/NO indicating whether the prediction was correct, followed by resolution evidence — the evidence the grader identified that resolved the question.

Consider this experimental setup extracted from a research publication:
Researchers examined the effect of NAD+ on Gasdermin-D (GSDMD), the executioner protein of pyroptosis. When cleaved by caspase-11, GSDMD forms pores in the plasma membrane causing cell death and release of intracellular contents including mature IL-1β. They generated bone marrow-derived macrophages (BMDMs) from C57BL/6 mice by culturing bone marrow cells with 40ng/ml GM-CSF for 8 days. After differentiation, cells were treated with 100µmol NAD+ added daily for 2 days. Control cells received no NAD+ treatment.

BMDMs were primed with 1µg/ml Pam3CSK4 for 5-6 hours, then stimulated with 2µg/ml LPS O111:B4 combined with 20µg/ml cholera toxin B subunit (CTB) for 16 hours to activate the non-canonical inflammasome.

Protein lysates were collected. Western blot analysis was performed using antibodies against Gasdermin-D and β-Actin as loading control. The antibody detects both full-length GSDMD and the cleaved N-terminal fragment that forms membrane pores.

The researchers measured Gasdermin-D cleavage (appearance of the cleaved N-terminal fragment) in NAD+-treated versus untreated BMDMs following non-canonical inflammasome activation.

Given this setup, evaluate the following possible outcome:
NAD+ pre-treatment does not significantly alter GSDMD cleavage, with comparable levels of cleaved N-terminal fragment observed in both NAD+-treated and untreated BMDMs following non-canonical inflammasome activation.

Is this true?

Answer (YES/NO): NO